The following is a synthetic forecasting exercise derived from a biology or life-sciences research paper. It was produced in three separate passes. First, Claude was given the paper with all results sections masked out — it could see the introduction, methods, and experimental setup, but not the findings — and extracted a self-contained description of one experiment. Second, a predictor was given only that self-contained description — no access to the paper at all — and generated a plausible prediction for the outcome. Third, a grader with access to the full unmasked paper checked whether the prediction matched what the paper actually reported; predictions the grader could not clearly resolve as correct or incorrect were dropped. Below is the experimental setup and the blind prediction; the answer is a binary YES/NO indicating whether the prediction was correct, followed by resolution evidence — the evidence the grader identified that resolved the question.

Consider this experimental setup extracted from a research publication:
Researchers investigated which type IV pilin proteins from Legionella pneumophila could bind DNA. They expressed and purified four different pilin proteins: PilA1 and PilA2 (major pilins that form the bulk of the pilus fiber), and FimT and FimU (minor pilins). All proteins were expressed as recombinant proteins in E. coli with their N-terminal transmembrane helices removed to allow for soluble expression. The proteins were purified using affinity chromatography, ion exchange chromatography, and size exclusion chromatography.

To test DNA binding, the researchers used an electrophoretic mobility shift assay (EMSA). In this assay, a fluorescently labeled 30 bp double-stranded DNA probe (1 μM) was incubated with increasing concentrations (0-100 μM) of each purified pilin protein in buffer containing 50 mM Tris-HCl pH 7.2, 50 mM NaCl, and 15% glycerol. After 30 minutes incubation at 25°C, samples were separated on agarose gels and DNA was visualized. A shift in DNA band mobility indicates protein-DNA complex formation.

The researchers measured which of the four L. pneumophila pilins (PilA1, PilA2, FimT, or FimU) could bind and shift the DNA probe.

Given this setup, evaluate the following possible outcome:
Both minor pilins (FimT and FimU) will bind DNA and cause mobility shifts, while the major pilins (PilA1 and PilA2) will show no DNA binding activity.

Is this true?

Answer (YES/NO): NO